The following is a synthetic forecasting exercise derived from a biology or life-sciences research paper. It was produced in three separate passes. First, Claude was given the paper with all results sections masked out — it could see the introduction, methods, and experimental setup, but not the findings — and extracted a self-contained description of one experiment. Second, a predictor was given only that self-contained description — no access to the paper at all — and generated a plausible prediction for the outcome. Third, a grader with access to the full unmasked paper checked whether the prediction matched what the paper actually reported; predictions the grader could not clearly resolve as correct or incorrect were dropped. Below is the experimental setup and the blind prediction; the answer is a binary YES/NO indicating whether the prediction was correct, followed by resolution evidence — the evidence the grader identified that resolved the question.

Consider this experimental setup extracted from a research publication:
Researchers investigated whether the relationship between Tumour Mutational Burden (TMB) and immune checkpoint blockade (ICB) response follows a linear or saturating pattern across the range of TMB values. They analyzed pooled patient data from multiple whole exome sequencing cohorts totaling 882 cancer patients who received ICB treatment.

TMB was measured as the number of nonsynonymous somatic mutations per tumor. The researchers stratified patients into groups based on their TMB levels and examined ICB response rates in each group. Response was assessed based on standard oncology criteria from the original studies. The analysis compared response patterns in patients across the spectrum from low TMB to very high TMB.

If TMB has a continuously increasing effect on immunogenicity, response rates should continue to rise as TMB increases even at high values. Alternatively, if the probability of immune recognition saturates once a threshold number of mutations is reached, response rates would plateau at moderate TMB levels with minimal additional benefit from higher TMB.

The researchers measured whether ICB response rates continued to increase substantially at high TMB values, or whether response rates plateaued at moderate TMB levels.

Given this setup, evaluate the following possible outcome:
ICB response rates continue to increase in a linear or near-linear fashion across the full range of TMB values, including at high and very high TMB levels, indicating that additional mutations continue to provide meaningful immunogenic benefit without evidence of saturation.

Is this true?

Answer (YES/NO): NO